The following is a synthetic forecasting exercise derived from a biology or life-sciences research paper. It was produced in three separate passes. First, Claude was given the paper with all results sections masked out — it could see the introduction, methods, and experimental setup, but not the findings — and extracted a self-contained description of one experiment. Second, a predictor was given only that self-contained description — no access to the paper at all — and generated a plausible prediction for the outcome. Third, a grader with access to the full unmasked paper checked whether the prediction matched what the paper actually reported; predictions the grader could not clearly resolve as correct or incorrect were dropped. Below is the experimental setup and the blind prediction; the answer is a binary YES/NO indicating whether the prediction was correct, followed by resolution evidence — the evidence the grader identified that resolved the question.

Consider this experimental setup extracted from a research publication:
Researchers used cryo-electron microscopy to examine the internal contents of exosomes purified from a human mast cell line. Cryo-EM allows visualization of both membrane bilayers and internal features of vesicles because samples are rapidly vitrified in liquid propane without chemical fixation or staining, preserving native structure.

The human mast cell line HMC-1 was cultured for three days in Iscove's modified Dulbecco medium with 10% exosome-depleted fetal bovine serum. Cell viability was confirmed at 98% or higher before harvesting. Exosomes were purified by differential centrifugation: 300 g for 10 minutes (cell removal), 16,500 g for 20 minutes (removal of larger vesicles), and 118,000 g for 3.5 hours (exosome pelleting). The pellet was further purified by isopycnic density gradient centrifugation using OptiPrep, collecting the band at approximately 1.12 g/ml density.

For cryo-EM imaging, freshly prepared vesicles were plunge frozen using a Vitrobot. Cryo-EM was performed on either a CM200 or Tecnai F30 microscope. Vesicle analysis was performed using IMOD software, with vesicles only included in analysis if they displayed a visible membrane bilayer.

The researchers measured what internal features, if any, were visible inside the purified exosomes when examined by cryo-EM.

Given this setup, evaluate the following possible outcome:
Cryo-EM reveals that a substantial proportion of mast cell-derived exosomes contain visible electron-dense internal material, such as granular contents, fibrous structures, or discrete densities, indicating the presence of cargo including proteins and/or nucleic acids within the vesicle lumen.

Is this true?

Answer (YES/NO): NO